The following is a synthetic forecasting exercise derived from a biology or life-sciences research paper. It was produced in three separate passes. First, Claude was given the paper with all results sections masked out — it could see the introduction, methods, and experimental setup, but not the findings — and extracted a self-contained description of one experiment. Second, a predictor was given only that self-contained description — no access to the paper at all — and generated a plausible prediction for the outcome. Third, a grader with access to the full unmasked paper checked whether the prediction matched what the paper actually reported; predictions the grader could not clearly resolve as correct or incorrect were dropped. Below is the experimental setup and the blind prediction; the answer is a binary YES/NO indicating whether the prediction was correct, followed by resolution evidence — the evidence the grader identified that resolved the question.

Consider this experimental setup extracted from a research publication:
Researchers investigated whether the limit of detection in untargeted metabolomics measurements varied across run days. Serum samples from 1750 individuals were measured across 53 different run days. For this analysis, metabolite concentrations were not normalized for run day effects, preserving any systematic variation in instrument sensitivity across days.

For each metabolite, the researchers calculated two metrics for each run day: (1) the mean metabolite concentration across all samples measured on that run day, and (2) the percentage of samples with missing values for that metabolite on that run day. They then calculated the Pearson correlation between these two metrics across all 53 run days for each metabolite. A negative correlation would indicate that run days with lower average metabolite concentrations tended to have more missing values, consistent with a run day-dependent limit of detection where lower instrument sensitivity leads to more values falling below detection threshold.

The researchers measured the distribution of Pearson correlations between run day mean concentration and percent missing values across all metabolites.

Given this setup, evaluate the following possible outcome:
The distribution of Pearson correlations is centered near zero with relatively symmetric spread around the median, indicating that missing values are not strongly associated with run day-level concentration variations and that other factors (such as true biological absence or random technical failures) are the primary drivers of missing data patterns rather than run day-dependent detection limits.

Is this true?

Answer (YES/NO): NO